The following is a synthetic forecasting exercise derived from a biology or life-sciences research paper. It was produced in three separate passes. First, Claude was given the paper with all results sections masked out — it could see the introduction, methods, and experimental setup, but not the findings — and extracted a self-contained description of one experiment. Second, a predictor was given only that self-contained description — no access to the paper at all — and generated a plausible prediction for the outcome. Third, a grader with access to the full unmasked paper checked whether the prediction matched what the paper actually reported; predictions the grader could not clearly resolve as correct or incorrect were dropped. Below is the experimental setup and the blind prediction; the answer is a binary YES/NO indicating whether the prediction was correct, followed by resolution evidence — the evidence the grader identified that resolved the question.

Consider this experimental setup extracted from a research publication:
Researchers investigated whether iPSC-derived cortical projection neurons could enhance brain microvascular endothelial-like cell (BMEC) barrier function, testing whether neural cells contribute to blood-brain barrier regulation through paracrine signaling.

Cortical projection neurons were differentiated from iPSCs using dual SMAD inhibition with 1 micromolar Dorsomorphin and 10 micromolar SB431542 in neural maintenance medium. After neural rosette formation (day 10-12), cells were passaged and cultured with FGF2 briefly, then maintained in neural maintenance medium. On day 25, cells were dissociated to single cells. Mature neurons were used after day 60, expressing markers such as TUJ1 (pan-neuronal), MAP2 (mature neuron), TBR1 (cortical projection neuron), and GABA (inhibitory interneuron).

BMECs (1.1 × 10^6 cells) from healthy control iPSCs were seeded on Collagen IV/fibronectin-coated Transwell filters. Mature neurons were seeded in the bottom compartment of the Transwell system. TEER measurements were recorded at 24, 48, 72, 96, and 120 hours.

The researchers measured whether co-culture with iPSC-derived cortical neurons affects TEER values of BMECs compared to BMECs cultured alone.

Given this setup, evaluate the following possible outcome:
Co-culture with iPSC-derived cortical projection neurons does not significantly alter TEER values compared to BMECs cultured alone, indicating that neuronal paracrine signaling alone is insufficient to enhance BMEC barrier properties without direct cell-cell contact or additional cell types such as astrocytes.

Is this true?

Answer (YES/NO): NO